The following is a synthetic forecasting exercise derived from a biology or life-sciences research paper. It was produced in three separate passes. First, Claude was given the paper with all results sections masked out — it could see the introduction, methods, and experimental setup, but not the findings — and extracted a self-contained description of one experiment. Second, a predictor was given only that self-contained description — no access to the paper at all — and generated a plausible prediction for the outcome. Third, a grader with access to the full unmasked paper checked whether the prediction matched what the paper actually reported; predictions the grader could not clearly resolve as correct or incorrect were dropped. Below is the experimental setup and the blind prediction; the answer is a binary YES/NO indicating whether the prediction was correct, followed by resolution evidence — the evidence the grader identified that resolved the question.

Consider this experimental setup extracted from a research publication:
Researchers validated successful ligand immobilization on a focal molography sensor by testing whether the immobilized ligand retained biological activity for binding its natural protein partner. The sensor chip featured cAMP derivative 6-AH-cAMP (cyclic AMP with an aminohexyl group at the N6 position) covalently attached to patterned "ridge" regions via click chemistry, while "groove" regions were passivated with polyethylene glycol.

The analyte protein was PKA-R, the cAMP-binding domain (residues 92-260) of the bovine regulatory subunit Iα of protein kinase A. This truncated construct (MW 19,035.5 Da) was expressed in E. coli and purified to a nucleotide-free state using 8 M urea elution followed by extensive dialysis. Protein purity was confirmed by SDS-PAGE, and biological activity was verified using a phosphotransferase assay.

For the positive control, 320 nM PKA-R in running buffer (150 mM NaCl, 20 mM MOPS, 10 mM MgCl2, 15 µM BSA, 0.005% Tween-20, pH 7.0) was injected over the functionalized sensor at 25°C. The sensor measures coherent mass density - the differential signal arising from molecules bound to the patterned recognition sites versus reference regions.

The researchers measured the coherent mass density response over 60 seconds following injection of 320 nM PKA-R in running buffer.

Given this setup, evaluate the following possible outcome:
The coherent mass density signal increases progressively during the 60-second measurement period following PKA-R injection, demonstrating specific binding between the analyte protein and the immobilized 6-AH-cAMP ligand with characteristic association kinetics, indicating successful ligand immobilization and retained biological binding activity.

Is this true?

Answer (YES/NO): YES